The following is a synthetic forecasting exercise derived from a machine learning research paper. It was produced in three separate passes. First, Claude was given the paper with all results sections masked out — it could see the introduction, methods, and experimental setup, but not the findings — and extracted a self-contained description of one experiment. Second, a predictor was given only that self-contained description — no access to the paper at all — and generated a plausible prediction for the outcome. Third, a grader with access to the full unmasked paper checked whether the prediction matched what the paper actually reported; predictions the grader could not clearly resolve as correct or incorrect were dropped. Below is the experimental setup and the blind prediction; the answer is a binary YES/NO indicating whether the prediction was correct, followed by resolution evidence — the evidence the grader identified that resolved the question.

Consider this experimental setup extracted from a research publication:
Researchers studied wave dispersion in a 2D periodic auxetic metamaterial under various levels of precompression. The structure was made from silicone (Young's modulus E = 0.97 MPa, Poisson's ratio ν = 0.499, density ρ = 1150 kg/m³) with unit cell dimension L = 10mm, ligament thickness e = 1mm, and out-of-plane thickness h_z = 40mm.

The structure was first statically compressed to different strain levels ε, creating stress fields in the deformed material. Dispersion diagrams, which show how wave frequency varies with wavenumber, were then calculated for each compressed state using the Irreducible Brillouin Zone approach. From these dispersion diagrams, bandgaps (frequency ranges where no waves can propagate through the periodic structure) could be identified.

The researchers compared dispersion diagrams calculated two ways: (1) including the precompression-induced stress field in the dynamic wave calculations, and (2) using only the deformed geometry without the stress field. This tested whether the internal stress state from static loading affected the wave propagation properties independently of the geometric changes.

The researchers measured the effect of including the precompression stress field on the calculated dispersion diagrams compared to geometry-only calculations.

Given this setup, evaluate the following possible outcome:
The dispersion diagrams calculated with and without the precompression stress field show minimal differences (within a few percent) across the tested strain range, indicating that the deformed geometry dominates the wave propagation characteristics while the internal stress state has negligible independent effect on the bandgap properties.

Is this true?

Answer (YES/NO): NO